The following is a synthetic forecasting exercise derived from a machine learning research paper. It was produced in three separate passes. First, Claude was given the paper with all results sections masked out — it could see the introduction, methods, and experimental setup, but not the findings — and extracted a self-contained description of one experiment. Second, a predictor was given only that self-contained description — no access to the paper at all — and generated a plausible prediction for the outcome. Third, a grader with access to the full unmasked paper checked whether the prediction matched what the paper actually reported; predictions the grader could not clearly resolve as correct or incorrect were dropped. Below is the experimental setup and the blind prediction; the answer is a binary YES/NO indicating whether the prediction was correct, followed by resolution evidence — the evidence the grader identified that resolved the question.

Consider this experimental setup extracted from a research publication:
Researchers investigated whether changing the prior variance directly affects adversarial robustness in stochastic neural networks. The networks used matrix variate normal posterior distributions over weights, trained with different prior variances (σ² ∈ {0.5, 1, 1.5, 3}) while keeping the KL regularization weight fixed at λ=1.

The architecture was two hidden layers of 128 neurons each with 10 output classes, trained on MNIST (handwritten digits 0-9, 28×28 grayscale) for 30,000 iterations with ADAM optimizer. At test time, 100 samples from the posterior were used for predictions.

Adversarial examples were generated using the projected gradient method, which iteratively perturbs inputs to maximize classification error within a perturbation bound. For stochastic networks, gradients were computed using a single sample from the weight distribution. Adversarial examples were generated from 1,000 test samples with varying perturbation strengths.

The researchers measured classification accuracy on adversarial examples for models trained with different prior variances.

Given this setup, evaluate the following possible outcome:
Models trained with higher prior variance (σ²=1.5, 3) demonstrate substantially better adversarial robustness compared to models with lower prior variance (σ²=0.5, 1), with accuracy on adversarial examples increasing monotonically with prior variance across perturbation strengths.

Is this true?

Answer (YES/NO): NO